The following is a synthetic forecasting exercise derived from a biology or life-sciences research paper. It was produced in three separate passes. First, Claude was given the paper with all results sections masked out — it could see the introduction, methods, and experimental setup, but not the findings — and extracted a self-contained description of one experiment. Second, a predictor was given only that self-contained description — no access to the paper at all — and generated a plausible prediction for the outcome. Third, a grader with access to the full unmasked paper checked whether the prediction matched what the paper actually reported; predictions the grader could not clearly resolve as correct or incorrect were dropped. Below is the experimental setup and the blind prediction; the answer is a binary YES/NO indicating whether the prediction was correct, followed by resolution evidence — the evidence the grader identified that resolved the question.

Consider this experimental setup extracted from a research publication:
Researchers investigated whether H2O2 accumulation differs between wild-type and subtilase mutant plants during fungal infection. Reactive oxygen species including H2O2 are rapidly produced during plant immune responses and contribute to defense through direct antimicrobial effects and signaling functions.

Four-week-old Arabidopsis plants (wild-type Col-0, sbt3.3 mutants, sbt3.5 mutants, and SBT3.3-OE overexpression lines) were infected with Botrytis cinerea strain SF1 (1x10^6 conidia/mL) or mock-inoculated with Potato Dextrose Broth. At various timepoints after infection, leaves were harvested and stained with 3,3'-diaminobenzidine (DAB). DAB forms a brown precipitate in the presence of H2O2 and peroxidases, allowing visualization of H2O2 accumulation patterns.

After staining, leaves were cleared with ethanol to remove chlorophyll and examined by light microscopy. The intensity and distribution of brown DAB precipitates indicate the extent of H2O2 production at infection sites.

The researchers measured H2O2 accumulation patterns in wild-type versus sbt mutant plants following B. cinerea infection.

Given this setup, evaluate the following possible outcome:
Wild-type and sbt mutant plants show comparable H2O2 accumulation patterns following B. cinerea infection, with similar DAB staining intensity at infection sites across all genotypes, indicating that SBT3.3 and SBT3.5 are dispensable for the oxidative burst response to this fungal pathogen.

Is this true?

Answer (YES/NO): YES